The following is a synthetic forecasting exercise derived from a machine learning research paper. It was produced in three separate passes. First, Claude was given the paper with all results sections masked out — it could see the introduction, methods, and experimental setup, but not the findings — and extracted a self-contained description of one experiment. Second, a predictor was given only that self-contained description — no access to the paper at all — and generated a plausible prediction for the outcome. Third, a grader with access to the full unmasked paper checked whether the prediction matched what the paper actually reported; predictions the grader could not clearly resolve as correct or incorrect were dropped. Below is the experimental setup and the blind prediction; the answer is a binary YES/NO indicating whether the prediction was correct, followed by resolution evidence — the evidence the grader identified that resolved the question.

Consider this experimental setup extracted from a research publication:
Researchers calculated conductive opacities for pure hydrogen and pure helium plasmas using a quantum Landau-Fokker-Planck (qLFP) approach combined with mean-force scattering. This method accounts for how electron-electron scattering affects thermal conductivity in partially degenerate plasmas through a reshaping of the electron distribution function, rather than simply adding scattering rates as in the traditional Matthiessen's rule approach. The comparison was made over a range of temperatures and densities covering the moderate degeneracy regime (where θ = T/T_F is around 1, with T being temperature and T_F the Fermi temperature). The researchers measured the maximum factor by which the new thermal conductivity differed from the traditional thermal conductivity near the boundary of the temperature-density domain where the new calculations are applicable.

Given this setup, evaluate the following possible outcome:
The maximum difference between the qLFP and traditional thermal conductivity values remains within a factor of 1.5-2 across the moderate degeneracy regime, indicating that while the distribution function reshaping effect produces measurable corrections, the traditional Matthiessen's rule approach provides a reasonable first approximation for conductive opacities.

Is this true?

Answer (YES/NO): NO